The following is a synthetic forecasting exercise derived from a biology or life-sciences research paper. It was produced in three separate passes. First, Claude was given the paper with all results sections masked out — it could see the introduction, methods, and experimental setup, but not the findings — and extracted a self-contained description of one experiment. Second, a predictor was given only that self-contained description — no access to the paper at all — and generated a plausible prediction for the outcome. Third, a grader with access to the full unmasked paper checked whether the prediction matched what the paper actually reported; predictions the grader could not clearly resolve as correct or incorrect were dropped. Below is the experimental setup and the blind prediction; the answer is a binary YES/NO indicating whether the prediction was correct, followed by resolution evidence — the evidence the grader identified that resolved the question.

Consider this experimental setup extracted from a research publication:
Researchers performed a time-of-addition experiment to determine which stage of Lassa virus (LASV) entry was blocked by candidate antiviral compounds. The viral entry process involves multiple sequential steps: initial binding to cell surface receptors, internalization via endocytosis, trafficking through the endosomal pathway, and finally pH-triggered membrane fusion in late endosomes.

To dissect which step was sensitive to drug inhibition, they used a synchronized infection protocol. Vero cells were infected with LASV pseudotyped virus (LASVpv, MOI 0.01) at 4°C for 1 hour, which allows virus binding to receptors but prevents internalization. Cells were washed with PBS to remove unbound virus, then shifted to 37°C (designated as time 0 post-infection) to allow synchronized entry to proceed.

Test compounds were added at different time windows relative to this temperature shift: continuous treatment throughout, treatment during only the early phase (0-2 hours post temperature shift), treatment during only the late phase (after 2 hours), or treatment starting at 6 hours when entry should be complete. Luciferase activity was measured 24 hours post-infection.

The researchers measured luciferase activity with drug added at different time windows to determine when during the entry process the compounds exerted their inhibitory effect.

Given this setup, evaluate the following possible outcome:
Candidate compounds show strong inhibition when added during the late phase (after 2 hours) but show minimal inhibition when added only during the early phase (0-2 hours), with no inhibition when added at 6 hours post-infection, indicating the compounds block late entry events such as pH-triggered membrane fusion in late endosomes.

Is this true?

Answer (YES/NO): NO